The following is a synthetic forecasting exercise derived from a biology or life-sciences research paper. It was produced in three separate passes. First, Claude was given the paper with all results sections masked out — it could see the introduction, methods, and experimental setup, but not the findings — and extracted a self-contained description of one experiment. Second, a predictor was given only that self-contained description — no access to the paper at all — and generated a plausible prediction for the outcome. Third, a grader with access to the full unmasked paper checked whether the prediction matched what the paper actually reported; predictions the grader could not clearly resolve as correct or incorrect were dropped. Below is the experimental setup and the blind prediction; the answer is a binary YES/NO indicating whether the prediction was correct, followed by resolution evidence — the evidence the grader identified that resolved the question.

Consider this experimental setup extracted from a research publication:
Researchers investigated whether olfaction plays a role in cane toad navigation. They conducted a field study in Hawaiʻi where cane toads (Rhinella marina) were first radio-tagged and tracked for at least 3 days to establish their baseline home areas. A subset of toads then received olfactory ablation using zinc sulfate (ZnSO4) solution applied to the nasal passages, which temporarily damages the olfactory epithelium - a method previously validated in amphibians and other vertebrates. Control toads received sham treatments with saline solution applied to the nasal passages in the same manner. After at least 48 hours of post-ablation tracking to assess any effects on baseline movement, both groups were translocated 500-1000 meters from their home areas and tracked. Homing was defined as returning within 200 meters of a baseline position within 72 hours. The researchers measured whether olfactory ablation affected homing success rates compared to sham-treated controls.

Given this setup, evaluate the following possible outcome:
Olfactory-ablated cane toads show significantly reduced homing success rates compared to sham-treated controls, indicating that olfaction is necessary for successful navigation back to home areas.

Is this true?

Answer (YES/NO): NO